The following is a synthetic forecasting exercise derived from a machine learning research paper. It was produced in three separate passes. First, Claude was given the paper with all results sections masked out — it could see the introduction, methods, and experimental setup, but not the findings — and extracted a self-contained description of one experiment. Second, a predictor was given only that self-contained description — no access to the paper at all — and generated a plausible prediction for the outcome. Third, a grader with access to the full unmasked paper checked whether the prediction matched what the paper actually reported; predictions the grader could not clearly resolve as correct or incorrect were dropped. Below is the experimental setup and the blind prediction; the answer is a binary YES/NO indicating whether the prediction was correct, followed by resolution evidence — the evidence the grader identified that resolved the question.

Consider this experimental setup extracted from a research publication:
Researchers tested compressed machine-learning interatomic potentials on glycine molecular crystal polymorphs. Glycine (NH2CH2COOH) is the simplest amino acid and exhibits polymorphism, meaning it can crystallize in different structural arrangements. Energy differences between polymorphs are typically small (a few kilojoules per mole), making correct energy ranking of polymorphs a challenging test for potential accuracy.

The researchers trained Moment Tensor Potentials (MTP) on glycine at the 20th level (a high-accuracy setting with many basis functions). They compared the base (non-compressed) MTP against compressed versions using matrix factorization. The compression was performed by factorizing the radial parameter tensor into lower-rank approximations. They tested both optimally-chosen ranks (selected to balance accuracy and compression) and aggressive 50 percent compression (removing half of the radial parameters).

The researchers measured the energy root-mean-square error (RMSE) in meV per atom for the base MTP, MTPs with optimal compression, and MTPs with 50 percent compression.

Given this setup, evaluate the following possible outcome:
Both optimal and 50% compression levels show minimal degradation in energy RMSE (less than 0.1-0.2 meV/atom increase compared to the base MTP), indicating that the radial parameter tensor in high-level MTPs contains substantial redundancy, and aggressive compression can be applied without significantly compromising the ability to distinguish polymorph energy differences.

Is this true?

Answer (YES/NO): NO